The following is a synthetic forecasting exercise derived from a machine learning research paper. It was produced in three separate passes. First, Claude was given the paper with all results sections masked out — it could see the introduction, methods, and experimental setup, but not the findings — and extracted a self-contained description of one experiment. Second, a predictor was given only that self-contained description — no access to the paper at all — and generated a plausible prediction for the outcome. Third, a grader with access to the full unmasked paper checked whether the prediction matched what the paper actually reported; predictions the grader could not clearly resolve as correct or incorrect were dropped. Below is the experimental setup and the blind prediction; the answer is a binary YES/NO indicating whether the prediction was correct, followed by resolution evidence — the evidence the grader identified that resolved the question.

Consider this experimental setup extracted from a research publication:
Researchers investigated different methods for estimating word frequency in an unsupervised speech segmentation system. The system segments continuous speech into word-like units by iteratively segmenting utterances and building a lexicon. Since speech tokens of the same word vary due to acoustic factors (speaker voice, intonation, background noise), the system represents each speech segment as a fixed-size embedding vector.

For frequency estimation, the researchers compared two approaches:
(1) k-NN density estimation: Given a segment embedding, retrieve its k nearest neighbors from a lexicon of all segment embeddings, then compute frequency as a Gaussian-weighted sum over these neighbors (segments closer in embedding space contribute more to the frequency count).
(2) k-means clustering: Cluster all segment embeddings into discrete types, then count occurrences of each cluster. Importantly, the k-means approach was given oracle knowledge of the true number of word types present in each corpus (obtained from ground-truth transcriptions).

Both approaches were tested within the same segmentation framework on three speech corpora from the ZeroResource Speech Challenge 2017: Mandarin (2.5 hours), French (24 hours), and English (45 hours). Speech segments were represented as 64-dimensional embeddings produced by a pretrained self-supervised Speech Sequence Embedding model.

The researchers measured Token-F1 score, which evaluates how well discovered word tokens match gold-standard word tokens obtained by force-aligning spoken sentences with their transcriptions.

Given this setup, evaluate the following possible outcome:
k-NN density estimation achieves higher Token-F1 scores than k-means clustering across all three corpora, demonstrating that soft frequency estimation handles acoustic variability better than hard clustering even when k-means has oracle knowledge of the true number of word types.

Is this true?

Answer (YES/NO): YES